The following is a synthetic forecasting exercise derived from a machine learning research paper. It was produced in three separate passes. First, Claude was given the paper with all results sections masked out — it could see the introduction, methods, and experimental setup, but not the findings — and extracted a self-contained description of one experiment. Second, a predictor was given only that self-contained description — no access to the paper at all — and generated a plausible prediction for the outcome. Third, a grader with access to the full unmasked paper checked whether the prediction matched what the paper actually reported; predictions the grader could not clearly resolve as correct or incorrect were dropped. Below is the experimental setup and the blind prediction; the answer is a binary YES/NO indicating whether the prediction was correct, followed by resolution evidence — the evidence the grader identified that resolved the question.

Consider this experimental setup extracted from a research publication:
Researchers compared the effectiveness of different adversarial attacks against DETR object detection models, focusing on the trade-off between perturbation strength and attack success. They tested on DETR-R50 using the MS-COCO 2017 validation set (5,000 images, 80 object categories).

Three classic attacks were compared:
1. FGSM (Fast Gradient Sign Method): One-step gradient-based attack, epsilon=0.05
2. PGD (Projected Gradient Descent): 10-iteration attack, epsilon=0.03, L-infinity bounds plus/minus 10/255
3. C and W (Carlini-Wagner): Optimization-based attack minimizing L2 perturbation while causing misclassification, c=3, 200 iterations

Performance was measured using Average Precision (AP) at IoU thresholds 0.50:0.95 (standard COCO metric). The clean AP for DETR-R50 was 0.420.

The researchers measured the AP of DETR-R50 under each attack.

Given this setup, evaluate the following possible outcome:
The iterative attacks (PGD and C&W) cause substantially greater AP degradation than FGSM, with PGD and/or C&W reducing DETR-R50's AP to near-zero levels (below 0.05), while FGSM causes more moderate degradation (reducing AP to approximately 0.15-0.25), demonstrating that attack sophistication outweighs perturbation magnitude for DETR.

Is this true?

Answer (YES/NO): NO